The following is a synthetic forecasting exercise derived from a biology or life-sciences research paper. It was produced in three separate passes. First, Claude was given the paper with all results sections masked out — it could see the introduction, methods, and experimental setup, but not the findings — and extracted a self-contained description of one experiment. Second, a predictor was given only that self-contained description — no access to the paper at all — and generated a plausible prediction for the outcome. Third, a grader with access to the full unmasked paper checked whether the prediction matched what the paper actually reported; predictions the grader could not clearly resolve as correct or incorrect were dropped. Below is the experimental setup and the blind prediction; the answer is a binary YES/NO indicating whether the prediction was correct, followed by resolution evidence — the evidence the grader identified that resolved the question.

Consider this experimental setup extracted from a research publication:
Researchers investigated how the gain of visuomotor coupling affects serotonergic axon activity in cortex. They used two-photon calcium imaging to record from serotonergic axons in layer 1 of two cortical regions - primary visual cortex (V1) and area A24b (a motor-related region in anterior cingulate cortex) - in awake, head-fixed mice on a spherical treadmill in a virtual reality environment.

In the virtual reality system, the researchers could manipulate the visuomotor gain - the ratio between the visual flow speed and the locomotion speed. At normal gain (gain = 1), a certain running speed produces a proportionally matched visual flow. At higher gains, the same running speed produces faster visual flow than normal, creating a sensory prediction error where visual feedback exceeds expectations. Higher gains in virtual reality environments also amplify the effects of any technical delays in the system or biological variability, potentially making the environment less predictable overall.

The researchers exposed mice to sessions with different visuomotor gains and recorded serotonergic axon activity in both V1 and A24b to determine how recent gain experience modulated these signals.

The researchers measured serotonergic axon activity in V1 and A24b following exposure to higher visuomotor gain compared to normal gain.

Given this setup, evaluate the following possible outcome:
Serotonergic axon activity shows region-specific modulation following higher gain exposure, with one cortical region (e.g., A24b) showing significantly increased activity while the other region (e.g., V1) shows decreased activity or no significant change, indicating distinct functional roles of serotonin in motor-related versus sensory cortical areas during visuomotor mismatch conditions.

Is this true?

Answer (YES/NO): NO